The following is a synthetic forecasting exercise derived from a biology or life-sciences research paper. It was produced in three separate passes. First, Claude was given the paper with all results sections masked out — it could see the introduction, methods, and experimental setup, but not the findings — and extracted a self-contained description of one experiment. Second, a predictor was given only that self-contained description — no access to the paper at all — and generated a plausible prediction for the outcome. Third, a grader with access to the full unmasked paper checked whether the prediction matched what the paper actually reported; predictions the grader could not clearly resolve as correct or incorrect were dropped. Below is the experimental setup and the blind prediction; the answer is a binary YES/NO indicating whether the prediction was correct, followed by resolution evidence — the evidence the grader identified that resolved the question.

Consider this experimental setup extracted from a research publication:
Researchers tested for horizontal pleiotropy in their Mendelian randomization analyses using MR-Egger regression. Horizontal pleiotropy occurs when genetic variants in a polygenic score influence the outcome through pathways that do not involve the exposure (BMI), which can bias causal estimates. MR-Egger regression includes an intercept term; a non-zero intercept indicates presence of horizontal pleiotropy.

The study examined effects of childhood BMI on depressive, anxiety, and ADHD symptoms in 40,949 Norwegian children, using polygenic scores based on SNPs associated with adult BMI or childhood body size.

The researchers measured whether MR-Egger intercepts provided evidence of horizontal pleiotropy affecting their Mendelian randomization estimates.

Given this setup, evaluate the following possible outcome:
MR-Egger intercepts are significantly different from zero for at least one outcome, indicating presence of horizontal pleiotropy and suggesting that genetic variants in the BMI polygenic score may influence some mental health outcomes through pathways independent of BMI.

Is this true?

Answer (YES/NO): NO